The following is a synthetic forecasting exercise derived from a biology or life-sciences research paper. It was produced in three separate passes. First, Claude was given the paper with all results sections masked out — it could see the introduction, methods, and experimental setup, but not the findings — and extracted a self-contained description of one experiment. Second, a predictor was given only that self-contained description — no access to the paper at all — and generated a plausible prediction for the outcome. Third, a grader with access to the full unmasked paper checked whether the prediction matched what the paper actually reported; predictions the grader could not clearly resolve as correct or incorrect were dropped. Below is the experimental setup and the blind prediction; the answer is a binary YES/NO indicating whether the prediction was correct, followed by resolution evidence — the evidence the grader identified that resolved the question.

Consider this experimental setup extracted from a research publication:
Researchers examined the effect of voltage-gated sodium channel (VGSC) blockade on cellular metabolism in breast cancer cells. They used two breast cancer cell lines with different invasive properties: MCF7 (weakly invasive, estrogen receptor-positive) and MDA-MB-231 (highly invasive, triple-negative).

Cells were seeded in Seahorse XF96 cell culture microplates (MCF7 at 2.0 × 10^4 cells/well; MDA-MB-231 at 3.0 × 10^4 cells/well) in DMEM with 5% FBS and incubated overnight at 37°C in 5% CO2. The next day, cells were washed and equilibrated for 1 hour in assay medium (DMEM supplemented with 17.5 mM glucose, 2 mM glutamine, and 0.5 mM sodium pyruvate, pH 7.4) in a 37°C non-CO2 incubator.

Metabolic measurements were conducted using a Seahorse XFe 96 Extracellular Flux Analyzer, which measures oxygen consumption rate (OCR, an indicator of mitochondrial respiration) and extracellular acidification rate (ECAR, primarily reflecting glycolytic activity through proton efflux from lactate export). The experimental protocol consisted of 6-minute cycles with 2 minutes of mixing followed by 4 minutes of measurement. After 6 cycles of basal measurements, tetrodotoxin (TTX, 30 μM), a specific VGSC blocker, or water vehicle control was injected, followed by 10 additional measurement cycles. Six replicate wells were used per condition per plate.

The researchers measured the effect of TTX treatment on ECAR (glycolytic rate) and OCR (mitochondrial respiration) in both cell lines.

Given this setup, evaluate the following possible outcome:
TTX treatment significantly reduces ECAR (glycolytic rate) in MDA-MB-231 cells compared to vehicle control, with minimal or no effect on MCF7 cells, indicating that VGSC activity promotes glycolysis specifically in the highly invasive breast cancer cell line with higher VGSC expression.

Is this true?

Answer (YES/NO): YES